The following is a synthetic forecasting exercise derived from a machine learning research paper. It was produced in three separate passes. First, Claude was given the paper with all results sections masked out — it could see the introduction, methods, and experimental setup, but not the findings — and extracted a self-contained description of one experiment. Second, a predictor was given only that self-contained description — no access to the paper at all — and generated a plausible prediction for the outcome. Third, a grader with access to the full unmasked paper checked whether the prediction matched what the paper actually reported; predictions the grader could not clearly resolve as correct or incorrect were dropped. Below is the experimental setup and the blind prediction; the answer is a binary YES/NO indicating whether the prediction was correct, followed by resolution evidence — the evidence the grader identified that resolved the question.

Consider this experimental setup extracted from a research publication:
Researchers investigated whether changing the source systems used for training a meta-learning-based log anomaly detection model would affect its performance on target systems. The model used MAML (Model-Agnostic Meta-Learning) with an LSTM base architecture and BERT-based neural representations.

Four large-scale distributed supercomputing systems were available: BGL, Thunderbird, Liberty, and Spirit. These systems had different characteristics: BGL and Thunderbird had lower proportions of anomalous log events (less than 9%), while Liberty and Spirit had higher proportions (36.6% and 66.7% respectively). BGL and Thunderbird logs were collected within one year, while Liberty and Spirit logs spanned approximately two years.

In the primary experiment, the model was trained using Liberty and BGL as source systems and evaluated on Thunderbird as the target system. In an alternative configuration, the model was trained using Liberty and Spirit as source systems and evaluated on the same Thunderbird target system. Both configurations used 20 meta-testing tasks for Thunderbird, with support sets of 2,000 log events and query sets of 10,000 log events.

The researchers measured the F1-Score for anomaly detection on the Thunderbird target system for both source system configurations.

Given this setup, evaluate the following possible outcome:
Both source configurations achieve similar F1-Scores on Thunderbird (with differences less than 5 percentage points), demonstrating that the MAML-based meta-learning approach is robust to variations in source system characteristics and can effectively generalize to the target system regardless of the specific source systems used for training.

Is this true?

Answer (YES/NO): NO